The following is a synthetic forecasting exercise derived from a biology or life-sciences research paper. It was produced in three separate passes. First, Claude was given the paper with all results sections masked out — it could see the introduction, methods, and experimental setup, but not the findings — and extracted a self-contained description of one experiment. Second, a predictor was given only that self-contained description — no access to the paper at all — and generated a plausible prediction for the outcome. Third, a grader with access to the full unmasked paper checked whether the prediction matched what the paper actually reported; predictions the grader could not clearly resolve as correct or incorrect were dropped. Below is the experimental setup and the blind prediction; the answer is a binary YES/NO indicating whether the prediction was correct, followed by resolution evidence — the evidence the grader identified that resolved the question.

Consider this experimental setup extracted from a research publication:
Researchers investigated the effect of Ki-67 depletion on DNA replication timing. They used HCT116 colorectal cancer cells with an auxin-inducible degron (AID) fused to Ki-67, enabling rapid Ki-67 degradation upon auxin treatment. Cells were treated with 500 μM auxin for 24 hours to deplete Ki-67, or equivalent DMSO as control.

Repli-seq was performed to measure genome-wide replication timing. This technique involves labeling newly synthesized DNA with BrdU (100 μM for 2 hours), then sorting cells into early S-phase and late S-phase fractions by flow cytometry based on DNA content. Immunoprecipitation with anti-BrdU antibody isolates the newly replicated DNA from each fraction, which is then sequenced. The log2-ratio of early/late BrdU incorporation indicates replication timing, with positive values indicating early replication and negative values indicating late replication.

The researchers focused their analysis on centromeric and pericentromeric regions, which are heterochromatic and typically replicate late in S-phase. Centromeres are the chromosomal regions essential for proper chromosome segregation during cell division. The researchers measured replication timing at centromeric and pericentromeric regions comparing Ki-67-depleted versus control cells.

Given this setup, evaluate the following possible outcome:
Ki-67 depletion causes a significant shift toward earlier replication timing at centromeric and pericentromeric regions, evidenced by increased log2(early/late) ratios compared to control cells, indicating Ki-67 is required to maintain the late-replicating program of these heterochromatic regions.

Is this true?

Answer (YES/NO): NO